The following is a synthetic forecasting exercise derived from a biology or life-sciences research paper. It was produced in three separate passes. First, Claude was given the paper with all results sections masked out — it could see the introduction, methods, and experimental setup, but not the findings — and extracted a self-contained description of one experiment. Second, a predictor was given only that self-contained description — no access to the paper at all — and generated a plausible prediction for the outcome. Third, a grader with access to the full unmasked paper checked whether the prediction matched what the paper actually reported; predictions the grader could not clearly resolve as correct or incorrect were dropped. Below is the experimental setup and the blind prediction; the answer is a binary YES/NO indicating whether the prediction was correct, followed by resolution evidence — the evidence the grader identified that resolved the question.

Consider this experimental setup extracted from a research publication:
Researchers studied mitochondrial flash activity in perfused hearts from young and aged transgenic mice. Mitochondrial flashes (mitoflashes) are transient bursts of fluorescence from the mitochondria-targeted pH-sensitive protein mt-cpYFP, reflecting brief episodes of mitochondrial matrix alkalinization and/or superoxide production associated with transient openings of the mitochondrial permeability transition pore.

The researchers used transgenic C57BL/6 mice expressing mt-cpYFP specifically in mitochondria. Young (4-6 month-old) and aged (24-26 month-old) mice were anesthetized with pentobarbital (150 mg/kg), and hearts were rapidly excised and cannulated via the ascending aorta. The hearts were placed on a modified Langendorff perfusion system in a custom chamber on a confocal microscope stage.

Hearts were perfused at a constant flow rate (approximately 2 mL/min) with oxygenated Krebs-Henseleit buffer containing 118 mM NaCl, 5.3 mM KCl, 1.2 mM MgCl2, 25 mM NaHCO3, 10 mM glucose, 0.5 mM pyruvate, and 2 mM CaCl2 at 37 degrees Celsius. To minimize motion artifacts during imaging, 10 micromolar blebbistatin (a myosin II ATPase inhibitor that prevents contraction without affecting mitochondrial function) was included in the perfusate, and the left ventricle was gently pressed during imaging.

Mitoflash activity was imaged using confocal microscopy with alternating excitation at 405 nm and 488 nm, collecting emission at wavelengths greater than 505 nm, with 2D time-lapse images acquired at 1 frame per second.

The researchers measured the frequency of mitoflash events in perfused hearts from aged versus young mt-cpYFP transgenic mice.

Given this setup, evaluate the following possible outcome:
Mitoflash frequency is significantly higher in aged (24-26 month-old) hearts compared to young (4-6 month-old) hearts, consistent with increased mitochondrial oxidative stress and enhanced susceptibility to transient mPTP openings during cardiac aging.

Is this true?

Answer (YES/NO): YES